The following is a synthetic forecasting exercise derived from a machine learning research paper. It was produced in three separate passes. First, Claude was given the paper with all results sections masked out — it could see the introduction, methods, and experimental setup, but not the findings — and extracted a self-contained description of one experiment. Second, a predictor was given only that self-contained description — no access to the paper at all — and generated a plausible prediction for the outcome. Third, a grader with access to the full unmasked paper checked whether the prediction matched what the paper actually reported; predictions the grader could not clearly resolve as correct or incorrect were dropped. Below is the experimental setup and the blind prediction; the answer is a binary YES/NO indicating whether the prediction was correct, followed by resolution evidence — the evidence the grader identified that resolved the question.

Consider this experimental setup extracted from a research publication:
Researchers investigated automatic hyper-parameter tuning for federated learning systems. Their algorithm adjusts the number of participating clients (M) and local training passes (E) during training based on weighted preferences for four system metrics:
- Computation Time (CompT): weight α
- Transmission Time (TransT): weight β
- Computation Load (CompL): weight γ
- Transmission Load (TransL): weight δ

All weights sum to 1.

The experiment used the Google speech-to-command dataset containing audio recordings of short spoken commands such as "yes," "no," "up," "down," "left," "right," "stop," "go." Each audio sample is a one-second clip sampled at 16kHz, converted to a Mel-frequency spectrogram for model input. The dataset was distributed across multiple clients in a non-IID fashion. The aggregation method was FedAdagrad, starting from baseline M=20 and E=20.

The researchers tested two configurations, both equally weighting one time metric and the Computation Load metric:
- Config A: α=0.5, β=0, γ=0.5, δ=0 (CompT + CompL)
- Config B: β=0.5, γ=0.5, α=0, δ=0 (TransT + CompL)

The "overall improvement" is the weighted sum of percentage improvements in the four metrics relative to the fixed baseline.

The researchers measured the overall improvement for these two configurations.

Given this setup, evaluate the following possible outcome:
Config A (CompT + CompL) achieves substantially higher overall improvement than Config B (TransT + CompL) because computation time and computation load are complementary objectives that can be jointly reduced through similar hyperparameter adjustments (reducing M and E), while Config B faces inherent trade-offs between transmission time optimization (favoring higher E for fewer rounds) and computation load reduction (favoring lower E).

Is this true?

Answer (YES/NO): YES